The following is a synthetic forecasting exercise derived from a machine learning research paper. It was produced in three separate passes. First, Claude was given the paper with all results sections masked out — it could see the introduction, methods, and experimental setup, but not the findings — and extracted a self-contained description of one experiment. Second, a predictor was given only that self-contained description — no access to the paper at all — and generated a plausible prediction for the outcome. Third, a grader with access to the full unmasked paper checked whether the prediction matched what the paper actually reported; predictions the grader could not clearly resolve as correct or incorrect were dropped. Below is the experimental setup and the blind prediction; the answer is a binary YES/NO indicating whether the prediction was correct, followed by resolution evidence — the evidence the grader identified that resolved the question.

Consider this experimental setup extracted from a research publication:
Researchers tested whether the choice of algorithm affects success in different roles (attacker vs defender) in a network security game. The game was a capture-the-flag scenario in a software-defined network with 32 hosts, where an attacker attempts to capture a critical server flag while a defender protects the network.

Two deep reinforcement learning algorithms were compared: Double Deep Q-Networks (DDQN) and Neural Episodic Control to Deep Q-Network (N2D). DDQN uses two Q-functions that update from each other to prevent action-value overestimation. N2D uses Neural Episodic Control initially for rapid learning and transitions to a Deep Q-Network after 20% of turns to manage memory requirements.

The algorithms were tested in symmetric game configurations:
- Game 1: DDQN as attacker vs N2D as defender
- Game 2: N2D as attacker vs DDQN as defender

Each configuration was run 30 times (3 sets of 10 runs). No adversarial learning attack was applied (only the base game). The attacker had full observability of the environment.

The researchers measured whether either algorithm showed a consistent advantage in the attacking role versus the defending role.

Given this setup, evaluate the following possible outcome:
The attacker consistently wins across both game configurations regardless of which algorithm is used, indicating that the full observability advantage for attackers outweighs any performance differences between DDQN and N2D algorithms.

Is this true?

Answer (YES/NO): NO